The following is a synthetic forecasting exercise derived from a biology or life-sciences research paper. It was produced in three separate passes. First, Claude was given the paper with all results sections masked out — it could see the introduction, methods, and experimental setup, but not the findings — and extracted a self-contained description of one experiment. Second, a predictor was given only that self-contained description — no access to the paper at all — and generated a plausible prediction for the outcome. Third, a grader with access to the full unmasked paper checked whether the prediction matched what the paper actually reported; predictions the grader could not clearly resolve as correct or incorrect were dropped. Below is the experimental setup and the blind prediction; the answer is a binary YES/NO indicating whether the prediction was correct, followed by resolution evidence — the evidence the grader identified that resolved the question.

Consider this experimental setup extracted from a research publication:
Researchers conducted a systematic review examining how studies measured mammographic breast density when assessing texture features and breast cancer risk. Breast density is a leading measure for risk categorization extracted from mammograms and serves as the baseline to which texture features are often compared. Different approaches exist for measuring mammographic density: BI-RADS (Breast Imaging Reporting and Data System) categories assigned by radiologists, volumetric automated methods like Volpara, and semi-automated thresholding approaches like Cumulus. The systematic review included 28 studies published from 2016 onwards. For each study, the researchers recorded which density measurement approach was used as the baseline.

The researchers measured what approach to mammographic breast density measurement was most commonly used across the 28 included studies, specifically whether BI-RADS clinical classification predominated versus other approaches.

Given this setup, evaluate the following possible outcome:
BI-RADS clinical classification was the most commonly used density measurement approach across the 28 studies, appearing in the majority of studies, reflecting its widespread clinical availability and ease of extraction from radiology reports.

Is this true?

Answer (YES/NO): NO